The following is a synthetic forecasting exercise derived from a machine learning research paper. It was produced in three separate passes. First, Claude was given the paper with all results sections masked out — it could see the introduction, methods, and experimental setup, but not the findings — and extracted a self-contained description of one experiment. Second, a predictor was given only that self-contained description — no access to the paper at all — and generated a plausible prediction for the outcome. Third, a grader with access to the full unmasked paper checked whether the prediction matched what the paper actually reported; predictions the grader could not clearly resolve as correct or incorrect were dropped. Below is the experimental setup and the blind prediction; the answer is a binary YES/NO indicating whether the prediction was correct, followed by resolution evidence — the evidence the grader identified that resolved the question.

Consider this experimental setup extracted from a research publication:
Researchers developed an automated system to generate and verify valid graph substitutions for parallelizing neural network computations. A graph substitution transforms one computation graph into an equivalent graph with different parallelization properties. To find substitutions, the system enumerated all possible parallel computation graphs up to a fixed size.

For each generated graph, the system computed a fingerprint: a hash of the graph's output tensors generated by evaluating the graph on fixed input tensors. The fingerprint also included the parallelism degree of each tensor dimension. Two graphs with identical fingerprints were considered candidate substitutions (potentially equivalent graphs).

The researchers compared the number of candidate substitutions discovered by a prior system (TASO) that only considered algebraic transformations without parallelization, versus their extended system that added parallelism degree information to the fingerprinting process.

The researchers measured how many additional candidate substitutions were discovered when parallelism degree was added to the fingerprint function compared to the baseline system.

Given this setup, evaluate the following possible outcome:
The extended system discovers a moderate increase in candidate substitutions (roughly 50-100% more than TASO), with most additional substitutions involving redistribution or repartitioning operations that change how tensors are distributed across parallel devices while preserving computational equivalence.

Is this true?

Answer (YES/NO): NO